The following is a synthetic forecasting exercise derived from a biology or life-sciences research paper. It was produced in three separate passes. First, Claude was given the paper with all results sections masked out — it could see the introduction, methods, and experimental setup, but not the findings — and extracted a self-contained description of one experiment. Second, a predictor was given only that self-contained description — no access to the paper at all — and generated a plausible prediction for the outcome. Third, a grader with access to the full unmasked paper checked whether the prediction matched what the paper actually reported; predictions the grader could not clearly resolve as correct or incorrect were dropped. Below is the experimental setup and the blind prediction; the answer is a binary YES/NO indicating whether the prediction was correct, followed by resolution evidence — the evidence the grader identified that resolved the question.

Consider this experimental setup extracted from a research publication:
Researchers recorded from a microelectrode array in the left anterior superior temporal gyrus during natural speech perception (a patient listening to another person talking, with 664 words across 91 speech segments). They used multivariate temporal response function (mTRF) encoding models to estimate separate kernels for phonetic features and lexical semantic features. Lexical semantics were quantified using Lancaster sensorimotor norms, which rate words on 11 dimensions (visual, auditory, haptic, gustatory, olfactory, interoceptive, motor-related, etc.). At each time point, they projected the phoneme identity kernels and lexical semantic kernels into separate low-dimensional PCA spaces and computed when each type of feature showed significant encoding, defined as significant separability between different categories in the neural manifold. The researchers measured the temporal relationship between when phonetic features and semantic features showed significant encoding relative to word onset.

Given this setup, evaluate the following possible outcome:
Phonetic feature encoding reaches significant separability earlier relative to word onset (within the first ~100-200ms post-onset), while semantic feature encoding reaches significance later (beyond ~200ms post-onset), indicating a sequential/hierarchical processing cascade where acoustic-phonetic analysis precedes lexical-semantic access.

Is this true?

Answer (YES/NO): NO